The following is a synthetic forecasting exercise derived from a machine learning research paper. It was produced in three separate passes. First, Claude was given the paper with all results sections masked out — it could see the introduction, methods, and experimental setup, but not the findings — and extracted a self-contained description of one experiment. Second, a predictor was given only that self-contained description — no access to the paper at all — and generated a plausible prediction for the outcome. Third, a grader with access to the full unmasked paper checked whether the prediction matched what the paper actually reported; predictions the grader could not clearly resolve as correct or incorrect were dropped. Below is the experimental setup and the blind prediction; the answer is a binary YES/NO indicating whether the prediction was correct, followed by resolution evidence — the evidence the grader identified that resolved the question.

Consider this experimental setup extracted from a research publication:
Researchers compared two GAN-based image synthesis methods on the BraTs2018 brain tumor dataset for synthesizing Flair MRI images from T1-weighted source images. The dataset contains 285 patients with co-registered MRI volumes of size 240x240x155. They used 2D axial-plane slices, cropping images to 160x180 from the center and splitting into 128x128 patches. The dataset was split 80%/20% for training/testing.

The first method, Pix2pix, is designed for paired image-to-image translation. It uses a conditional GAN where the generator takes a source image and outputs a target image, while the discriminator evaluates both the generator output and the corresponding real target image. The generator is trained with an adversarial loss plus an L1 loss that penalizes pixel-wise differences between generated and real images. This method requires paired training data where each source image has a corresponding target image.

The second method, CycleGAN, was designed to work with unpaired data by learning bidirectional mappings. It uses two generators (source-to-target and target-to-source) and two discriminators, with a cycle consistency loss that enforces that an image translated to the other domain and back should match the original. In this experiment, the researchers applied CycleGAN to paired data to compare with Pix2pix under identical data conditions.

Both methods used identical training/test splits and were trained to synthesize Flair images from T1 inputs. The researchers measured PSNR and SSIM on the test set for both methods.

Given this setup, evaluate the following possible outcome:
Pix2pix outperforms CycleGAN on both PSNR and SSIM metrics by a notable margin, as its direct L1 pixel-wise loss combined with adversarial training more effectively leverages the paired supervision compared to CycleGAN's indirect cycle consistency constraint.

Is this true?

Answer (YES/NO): NO